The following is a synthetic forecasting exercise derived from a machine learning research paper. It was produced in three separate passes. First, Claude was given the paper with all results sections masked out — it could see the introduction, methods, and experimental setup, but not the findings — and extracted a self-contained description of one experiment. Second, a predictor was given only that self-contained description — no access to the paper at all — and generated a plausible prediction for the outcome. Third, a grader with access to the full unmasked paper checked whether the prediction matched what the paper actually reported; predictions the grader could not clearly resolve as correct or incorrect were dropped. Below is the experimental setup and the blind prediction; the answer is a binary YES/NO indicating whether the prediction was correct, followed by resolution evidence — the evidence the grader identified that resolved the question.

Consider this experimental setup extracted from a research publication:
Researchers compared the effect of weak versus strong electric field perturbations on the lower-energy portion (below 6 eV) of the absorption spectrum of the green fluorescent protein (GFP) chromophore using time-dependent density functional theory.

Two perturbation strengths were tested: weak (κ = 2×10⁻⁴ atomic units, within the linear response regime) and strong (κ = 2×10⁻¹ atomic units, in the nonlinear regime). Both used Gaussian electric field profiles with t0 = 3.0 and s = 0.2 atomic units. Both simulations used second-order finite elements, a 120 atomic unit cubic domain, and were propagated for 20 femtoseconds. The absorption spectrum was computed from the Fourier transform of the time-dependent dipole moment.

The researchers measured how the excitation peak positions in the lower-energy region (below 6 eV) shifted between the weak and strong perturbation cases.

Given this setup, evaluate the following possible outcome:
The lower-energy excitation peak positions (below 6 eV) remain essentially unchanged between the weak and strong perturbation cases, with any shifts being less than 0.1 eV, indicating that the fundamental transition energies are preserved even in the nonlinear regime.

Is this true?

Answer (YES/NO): NO